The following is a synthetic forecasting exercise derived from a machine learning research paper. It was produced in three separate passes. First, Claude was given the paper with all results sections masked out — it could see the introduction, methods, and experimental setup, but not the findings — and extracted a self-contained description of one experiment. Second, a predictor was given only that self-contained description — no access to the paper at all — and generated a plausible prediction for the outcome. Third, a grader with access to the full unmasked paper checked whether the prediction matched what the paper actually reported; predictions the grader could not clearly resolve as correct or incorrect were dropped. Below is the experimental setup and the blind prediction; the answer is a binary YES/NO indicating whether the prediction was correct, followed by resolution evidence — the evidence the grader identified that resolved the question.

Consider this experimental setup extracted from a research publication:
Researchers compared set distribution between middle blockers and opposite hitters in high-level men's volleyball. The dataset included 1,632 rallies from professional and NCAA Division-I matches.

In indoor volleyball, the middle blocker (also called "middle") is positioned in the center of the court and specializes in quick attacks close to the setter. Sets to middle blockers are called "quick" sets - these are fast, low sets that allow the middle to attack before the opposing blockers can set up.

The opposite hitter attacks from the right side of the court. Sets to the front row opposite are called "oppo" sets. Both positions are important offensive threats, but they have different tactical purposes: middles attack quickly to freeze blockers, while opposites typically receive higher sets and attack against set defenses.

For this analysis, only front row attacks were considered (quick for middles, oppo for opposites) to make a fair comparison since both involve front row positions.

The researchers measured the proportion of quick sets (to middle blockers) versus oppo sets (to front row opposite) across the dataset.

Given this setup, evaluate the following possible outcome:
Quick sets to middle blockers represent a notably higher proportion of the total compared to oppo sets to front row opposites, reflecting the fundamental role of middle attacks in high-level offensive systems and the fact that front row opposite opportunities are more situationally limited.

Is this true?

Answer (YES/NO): NO